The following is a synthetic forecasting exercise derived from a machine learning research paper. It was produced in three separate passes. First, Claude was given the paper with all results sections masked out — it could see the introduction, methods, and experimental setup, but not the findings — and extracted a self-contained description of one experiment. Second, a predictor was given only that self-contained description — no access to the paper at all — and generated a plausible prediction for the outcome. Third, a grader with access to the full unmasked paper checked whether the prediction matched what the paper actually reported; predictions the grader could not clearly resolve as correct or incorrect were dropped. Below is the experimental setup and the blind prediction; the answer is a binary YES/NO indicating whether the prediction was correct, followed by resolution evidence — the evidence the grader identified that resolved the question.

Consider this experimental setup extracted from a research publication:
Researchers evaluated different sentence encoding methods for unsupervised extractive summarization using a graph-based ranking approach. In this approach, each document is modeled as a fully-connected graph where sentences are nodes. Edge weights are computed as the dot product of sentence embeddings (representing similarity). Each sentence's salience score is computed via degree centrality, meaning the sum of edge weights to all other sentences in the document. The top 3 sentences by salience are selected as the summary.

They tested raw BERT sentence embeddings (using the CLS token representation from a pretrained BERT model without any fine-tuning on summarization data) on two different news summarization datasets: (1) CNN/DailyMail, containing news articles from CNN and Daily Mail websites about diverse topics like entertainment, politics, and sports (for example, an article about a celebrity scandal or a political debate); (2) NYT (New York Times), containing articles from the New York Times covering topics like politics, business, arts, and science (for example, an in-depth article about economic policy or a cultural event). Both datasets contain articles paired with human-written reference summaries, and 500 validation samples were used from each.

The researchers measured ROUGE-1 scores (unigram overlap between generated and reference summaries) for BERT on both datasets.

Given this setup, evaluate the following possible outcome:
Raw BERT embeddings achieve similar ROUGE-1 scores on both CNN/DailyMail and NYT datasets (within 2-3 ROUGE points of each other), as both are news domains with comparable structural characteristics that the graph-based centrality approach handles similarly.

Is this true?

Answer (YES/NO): YES